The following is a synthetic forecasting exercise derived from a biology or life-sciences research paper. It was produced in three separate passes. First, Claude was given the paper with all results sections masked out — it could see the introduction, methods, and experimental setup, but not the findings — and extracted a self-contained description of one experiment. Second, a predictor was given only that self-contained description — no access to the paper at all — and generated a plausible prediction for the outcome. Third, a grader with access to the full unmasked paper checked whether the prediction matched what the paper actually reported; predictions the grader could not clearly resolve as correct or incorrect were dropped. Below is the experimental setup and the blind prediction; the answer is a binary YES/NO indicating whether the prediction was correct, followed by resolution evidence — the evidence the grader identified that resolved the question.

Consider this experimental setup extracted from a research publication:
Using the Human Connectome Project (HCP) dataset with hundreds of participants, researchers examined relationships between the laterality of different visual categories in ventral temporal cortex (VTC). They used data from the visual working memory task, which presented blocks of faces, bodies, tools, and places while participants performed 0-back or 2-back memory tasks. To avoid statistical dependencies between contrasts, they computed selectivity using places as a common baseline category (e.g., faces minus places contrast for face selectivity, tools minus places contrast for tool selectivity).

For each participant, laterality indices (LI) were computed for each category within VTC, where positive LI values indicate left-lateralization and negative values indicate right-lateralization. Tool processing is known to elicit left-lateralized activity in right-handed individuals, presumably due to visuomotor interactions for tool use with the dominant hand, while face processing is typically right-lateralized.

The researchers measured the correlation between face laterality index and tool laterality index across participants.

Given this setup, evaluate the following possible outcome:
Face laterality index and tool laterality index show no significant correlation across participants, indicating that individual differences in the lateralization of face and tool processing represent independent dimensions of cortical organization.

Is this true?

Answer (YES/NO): NO